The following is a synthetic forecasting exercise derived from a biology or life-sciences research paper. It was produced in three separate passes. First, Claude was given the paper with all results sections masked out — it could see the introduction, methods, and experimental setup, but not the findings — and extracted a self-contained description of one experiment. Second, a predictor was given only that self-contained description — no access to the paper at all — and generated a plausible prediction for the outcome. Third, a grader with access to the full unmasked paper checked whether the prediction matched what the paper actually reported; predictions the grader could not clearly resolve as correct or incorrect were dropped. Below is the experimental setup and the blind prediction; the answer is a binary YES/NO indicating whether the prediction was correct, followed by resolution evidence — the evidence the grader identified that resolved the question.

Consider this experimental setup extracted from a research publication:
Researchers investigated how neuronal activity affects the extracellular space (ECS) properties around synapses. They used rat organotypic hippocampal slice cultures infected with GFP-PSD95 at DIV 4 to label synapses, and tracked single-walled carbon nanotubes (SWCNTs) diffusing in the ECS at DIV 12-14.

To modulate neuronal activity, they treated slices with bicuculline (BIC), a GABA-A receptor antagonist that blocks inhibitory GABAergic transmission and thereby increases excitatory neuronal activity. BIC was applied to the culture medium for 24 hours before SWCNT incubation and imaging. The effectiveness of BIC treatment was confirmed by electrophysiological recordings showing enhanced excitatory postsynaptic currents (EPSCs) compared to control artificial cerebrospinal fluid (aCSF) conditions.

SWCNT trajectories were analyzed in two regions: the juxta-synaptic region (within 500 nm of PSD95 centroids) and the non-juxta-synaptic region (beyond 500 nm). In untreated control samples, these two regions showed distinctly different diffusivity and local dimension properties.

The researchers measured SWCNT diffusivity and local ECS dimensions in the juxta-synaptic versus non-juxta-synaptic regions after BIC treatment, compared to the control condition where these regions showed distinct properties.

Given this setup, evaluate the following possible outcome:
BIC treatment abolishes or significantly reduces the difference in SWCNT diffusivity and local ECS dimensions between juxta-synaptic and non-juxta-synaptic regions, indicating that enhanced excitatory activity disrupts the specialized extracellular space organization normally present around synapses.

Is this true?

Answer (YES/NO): YES